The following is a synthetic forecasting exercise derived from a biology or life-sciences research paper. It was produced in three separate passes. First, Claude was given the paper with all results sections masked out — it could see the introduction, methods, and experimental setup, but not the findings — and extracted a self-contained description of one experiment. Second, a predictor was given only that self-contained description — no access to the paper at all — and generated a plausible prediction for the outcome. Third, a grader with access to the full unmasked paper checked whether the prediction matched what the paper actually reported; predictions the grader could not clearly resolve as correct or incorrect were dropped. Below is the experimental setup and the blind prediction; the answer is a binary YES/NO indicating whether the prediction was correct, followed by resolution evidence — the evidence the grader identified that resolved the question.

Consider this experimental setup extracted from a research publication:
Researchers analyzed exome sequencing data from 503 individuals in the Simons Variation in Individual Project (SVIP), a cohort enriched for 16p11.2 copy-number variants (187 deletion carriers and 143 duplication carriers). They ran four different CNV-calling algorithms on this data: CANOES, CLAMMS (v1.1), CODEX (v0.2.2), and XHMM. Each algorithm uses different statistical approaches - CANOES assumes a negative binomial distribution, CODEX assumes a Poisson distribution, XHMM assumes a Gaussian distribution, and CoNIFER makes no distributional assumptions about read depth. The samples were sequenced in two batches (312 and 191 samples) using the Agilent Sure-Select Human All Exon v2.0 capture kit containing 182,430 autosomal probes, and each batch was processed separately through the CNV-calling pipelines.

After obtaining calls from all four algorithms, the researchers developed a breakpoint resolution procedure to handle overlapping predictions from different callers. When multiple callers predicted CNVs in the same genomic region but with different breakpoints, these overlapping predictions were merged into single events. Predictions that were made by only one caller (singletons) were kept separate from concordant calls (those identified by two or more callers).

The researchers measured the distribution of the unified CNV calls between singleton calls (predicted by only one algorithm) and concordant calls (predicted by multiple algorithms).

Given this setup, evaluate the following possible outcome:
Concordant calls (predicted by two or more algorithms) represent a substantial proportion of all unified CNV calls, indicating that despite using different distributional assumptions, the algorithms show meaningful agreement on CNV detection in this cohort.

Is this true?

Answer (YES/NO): NO